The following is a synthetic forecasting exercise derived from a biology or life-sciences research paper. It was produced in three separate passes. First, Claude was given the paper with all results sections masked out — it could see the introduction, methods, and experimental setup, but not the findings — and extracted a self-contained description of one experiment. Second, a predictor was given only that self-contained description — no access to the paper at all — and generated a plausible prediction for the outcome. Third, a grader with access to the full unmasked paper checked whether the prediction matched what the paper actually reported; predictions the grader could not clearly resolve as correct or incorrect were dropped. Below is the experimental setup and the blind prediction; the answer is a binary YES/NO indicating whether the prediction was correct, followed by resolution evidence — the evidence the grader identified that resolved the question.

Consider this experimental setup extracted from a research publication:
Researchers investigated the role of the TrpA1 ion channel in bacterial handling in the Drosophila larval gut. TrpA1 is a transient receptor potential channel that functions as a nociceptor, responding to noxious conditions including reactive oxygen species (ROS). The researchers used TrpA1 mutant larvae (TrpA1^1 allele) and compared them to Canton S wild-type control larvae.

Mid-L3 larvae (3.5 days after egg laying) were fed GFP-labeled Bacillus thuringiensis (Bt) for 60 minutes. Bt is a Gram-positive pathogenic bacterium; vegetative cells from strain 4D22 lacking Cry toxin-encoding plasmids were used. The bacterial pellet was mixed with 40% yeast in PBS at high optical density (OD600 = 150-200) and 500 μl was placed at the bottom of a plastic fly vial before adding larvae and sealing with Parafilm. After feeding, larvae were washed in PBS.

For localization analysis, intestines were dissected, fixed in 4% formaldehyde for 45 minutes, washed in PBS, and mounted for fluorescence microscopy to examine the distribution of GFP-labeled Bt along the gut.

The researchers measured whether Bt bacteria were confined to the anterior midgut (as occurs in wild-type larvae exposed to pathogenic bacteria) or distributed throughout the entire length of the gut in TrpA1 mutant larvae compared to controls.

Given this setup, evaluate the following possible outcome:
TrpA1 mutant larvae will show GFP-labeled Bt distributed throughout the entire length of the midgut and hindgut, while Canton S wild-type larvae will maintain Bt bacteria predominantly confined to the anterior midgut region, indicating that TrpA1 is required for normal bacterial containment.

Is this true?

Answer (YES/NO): YES